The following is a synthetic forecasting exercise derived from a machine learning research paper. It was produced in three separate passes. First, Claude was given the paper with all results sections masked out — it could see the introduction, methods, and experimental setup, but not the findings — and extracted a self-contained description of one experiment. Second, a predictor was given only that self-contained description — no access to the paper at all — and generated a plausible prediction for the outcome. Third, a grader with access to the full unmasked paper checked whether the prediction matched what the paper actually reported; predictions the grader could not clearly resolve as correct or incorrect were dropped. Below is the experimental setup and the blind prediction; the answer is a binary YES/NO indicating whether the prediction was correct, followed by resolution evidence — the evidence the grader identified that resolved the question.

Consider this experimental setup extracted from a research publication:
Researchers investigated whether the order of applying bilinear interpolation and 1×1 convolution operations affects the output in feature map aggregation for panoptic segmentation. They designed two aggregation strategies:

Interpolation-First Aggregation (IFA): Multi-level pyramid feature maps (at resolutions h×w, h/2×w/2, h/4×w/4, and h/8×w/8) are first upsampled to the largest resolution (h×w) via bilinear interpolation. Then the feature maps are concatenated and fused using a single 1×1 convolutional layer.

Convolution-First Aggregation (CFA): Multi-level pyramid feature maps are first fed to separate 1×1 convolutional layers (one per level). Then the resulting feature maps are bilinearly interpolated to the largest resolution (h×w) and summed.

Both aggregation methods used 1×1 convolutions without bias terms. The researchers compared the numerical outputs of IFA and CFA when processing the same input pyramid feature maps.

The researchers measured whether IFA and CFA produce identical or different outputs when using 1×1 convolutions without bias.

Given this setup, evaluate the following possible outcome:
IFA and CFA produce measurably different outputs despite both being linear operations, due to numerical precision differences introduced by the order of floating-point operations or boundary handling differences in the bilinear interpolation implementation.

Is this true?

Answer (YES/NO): NO